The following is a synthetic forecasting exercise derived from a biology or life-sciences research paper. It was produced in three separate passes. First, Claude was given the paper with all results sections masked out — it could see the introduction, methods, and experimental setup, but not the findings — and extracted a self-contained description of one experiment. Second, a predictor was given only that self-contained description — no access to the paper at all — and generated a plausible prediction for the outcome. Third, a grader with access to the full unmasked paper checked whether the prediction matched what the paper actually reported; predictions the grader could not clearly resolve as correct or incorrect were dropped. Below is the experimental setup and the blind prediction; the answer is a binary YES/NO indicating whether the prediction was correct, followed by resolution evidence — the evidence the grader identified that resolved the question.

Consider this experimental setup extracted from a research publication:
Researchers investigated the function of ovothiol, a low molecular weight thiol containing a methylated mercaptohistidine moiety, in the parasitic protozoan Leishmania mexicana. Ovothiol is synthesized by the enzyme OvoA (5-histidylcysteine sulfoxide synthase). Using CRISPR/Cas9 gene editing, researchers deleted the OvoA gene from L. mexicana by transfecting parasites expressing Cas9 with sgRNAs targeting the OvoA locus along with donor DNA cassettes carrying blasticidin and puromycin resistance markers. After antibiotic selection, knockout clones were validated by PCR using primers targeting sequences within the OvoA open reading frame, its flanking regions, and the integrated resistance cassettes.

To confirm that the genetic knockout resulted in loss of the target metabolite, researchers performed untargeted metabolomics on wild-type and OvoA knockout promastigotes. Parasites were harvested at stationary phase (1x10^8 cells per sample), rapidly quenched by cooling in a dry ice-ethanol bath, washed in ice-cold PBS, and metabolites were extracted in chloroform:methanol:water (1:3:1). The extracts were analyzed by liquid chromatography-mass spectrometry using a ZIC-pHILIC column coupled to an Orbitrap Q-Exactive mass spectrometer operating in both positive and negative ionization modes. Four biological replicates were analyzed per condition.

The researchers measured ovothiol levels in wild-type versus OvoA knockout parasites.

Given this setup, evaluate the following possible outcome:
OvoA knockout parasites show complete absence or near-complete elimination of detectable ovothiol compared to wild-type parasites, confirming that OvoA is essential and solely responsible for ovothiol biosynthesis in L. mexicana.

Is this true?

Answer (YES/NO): YES